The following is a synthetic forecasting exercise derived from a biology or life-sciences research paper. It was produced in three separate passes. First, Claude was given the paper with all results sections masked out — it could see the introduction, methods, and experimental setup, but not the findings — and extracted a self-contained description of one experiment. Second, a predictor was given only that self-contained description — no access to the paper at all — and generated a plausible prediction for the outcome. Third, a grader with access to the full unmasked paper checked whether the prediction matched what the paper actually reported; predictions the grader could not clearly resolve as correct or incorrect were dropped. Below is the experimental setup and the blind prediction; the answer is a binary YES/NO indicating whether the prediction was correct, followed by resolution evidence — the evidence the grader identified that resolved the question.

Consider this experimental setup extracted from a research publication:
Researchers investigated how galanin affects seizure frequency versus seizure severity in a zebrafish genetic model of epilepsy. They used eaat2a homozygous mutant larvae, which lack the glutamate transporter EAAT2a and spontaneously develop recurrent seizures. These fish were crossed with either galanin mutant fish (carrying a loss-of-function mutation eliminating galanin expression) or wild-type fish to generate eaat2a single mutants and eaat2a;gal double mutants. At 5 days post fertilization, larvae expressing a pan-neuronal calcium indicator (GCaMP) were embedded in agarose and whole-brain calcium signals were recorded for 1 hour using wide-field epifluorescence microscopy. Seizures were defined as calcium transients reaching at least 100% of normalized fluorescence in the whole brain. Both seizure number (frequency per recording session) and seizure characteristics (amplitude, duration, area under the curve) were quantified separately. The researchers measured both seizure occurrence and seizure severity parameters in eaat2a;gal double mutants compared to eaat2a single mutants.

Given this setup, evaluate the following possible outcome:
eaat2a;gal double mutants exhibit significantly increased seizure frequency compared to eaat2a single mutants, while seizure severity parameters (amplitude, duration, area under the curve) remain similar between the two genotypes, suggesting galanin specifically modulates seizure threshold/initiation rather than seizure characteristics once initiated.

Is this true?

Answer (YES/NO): NO